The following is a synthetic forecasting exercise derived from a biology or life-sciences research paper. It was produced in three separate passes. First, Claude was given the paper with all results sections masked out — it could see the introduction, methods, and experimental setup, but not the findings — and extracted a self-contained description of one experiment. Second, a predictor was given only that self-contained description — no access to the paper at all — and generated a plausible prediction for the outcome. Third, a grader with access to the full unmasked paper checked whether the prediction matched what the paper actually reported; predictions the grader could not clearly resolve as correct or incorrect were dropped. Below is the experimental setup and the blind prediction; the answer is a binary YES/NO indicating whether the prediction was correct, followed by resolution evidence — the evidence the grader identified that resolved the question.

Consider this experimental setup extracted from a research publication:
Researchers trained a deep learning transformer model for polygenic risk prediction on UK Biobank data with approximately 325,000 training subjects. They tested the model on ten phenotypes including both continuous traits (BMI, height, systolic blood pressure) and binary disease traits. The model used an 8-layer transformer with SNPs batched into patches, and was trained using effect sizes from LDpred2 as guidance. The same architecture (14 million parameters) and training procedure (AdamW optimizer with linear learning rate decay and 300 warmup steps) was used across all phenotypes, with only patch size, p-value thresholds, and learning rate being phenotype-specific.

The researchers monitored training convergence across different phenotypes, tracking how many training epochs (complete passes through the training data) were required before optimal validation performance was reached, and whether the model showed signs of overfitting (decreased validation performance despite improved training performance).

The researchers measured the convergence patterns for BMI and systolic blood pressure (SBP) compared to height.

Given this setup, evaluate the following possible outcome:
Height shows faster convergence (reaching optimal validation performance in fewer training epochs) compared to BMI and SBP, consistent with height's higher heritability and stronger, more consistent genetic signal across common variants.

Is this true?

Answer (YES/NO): NO